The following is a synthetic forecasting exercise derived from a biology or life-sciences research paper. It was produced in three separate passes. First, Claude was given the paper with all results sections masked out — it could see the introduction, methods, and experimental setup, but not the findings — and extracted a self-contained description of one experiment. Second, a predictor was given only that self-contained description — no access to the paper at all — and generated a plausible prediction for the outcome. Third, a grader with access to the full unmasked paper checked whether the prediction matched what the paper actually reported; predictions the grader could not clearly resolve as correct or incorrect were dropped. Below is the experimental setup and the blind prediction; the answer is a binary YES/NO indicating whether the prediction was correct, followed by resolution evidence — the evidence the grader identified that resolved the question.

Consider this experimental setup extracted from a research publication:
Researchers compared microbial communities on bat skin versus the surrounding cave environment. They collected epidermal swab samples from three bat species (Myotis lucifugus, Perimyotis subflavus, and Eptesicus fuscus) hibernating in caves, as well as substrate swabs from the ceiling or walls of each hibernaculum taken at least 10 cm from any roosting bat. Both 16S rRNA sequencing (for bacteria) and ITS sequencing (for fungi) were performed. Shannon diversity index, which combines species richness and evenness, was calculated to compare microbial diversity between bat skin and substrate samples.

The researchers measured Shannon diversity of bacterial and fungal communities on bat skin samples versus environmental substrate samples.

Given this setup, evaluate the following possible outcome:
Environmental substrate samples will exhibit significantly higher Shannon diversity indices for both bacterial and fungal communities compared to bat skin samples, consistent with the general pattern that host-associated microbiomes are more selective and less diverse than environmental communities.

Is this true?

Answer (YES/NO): NO